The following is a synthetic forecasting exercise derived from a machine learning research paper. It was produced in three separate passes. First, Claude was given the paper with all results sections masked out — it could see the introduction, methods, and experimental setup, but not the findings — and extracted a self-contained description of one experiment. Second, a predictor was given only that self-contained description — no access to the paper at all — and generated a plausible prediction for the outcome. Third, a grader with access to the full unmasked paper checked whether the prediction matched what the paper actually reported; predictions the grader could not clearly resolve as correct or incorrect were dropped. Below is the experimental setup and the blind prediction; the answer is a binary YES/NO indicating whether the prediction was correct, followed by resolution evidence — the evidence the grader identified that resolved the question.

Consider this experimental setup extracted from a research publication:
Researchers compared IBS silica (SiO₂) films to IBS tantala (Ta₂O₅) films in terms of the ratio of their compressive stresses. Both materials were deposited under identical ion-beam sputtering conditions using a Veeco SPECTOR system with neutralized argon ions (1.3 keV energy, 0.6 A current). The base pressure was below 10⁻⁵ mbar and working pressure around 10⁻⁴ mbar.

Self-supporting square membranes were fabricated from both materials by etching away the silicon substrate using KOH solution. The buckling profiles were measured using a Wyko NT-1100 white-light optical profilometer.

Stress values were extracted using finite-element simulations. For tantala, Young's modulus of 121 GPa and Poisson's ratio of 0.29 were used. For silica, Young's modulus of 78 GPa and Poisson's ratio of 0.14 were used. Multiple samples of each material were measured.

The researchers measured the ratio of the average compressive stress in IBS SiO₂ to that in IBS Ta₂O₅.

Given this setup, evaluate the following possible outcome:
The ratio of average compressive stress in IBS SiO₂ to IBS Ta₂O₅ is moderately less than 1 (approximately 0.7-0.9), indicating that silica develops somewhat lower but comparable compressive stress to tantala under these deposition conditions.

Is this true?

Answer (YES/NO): NO